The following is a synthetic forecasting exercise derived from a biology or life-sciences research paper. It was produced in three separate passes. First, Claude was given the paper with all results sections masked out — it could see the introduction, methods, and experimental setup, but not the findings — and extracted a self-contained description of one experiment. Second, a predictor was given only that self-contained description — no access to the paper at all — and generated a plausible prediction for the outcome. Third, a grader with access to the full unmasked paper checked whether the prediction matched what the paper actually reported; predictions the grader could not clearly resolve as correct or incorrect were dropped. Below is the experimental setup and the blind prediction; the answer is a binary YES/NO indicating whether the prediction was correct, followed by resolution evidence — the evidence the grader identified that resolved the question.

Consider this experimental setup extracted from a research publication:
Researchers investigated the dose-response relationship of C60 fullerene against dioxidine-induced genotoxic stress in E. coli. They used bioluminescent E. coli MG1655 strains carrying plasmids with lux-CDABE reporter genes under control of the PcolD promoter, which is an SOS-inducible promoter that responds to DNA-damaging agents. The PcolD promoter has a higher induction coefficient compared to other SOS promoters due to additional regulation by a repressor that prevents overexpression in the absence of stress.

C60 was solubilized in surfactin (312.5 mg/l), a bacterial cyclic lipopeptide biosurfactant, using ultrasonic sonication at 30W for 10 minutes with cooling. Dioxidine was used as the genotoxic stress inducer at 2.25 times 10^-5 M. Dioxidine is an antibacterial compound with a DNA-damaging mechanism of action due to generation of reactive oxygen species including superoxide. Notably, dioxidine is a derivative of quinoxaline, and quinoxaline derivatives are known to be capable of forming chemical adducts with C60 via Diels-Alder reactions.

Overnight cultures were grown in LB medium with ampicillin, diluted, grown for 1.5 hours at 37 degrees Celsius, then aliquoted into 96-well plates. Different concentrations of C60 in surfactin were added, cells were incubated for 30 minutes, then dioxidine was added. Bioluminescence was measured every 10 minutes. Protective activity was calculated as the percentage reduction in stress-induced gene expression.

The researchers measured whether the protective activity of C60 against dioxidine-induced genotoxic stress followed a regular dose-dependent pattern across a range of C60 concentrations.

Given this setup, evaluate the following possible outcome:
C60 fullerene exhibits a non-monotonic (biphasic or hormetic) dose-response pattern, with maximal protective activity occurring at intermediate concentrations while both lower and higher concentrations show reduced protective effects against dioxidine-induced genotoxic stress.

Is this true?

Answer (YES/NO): NO